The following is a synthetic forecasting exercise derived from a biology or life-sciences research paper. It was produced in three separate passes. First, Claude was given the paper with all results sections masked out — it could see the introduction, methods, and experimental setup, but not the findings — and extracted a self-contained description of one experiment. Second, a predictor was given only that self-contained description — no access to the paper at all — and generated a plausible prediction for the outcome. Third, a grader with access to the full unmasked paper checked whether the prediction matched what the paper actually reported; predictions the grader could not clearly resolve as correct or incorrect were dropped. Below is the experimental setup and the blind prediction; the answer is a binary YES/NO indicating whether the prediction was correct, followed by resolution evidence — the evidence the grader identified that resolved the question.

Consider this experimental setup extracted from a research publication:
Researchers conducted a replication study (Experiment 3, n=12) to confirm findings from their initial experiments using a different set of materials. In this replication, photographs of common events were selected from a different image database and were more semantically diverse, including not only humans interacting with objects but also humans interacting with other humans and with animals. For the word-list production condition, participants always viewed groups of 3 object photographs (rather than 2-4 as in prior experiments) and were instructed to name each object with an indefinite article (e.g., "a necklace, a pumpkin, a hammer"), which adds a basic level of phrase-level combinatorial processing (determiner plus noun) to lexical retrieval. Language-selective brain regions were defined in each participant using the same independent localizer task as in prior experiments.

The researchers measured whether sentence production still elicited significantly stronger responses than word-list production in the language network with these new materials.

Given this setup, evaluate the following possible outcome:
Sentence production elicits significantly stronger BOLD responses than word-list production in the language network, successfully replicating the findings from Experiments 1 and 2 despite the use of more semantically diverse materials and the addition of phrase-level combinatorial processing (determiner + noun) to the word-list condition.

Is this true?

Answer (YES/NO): YES